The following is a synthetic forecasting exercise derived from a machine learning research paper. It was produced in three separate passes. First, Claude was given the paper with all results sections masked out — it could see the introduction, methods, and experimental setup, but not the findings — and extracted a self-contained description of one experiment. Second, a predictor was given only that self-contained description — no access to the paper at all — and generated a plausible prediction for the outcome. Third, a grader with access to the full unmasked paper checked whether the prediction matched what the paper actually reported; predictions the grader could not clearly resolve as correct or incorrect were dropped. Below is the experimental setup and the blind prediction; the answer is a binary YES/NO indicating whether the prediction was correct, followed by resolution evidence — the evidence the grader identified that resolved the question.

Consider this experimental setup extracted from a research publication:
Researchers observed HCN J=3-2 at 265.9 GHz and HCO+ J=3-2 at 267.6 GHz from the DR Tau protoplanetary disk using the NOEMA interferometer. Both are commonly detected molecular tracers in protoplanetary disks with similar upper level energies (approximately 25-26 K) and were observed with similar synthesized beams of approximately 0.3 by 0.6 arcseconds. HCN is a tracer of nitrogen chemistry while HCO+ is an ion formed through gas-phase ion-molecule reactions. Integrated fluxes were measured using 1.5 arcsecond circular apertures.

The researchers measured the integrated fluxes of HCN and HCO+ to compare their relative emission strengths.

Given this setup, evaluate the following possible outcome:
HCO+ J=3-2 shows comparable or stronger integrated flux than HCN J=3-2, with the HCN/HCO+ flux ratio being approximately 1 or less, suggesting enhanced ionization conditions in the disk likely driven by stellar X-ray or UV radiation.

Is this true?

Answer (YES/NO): NO